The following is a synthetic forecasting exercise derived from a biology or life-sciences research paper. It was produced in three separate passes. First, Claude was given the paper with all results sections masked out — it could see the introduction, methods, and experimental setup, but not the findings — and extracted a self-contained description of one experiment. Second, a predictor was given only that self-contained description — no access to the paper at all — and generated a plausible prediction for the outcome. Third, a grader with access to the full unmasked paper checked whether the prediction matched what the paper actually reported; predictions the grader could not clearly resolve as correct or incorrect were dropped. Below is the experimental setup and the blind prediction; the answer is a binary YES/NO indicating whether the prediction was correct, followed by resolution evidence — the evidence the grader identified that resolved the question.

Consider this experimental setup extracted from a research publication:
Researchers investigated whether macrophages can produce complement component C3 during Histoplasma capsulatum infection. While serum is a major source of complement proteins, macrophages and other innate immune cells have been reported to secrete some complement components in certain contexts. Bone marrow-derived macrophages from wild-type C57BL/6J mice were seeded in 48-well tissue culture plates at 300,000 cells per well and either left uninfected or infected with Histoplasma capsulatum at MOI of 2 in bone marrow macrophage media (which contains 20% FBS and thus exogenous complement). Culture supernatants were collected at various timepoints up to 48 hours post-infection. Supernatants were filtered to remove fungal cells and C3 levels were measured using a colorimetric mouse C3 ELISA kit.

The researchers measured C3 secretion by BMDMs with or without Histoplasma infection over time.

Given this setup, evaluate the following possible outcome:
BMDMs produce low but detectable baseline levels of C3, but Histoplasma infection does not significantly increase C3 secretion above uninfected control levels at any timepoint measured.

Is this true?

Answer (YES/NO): NO